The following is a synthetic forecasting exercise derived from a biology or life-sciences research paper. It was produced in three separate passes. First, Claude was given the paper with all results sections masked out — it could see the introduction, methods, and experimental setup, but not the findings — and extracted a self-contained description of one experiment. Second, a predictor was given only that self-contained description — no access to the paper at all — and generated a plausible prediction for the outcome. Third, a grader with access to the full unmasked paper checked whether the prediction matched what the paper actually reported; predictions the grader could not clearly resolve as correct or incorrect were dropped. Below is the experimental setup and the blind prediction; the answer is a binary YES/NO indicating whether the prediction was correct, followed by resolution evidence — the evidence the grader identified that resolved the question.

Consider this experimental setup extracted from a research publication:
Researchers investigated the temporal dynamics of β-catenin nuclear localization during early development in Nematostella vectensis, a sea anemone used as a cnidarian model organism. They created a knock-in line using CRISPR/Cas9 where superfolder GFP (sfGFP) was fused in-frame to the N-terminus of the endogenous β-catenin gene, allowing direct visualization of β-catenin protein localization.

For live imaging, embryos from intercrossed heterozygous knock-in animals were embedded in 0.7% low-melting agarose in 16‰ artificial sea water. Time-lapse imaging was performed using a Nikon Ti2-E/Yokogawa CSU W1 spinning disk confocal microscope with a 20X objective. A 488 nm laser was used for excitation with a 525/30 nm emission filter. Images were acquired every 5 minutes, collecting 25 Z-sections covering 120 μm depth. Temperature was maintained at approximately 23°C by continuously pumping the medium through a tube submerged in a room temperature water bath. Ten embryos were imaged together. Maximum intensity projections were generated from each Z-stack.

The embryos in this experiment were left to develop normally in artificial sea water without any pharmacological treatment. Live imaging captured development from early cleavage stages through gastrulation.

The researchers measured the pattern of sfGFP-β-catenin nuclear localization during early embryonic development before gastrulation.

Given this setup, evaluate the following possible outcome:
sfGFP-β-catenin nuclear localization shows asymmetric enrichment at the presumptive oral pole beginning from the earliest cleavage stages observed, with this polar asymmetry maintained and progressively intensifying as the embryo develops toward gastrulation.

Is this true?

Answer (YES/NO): NO